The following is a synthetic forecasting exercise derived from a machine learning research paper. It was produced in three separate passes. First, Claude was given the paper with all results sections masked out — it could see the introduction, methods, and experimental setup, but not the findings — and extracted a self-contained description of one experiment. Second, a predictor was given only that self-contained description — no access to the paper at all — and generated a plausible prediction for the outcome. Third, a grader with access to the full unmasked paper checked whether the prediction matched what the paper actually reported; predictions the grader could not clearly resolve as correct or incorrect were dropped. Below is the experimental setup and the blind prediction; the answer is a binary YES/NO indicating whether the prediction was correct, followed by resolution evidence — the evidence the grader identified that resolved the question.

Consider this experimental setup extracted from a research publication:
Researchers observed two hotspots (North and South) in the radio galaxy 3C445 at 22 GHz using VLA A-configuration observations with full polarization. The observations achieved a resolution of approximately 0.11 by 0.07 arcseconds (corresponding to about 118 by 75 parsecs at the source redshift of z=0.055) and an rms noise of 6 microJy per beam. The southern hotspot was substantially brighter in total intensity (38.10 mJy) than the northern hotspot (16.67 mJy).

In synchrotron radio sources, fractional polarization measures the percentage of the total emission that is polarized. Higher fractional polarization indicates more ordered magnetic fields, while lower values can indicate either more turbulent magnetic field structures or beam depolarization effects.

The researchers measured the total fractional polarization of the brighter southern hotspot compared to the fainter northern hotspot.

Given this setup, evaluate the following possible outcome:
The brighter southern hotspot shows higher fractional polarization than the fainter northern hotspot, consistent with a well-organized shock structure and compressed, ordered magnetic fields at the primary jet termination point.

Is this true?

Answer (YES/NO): NO